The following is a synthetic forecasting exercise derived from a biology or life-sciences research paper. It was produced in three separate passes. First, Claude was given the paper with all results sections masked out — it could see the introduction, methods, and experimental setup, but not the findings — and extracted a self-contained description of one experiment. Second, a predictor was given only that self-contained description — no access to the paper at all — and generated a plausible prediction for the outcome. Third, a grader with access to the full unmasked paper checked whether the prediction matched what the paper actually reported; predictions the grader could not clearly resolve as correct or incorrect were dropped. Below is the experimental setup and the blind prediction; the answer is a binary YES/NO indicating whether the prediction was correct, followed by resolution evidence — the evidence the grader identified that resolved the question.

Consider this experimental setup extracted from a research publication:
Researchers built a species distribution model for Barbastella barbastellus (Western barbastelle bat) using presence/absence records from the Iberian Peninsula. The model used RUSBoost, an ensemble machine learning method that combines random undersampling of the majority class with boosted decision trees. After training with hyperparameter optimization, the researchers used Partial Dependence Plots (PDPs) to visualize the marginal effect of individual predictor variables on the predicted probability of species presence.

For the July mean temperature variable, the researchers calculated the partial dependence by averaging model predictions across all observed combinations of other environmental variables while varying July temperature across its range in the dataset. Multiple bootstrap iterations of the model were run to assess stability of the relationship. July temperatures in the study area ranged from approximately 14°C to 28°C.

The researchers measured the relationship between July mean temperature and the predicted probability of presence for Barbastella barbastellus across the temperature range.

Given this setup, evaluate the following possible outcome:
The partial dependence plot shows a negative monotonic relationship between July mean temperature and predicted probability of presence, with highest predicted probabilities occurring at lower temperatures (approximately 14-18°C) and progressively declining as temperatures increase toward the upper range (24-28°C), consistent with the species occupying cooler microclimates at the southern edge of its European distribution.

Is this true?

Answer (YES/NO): NO